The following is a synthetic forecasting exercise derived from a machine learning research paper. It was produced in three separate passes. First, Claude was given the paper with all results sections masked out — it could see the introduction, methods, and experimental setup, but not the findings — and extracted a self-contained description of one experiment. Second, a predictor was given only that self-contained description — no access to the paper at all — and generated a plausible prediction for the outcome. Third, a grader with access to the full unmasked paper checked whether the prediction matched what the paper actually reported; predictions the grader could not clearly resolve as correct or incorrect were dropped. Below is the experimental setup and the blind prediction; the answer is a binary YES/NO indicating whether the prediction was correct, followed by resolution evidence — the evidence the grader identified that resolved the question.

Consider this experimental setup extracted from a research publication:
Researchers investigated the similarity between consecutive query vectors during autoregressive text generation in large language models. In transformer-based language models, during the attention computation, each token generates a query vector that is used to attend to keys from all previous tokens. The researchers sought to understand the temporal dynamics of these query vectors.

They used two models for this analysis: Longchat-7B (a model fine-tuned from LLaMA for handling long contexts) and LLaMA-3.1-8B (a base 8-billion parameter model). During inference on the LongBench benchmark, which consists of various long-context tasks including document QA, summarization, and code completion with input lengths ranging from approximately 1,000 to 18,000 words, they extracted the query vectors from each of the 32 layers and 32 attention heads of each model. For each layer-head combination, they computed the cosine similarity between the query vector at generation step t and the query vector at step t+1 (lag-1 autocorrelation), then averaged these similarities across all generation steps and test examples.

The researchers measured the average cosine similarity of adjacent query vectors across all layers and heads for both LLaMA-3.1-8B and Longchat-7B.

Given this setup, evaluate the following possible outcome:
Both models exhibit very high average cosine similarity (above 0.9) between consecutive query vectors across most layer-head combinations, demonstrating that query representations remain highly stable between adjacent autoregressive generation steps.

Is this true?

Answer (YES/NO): NO